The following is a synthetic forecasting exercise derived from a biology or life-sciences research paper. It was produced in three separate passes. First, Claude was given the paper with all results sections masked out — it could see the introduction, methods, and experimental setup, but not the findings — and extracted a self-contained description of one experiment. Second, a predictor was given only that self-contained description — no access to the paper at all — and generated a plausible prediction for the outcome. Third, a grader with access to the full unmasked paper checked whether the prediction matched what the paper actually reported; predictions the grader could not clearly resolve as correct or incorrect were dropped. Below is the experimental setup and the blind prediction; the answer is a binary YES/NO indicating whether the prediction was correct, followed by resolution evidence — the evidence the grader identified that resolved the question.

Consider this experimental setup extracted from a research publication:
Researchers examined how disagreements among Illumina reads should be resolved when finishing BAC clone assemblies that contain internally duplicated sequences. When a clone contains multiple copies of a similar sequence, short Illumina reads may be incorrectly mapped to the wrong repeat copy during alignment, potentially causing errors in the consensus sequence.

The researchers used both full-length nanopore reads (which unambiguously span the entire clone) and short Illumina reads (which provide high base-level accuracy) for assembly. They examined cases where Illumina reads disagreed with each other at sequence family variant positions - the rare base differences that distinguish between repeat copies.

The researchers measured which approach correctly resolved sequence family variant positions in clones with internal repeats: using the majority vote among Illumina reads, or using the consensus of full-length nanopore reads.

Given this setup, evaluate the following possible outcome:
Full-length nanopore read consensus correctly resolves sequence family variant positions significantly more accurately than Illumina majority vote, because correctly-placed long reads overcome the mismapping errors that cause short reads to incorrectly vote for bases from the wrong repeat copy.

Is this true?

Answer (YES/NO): YES